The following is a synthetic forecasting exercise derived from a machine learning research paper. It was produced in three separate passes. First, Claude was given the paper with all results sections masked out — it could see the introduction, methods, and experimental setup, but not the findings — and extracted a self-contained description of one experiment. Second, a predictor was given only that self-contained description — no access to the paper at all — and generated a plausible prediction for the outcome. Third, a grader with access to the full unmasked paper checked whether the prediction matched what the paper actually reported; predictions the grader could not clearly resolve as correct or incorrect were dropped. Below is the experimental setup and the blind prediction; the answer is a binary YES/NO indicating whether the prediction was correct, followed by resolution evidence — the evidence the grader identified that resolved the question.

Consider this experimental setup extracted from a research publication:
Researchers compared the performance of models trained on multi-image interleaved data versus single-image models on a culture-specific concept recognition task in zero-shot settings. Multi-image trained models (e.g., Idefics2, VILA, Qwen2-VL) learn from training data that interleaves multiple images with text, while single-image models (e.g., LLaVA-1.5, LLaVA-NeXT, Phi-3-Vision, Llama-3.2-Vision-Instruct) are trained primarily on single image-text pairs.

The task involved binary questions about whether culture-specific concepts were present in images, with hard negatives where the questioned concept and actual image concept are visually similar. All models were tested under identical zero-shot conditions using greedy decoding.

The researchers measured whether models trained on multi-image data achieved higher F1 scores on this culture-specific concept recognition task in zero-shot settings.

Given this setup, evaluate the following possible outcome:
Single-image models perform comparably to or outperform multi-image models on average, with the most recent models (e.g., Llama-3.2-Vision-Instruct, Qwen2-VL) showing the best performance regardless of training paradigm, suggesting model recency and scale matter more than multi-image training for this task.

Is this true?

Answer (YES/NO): NO